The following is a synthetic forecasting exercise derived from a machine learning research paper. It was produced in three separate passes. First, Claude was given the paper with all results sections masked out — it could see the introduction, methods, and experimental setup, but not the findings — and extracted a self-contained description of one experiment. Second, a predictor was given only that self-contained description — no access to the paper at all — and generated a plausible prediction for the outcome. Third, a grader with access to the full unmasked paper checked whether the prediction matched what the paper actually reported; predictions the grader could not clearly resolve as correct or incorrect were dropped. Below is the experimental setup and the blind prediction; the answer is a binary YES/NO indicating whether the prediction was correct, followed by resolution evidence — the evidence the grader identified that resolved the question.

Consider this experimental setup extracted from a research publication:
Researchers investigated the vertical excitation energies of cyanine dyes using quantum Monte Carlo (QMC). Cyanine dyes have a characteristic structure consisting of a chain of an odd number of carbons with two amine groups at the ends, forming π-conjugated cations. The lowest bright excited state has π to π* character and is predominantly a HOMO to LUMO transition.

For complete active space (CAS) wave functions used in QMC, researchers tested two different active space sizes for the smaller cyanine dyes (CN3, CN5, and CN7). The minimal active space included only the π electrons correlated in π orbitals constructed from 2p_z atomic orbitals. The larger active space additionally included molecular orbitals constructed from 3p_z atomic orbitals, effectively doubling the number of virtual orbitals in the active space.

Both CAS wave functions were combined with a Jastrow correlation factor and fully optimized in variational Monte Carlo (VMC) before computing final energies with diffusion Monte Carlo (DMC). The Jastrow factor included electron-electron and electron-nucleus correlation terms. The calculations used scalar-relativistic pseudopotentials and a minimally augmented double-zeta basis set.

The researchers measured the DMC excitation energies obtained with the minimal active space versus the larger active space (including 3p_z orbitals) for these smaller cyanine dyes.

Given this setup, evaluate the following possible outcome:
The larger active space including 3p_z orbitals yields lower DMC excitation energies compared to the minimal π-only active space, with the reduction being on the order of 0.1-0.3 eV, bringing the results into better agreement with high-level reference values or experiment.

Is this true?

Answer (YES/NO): NO